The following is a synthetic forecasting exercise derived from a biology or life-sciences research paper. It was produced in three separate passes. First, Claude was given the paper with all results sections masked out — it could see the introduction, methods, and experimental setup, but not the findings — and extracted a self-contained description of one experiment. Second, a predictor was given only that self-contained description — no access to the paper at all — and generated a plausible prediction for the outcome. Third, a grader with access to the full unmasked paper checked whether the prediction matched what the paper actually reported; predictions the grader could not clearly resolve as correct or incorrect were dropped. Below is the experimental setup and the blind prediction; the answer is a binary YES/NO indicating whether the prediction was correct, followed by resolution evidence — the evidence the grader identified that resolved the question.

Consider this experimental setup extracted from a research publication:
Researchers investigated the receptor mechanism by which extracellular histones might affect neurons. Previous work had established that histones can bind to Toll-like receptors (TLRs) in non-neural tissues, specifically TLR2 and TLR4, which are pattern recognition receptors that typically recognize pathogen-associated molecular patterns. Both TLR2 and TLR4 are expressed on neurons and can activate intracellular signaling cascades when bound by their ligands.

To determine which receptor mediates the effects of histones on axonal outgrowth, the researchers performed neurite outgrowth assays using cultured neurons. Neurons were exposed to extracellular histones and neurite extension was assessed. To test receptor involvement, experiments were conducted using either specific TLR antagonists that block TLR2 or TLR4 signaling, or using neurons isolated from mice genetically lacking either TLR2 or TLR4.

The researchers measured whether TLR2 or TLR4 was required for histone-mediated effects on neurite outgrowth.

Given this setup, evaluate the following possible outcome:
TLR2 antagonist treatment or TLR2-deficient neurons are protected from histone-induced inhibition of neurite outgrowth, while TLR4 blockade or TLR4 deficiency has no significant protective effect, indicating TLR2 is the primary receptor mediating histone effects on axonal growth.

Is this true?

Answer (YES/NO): YES